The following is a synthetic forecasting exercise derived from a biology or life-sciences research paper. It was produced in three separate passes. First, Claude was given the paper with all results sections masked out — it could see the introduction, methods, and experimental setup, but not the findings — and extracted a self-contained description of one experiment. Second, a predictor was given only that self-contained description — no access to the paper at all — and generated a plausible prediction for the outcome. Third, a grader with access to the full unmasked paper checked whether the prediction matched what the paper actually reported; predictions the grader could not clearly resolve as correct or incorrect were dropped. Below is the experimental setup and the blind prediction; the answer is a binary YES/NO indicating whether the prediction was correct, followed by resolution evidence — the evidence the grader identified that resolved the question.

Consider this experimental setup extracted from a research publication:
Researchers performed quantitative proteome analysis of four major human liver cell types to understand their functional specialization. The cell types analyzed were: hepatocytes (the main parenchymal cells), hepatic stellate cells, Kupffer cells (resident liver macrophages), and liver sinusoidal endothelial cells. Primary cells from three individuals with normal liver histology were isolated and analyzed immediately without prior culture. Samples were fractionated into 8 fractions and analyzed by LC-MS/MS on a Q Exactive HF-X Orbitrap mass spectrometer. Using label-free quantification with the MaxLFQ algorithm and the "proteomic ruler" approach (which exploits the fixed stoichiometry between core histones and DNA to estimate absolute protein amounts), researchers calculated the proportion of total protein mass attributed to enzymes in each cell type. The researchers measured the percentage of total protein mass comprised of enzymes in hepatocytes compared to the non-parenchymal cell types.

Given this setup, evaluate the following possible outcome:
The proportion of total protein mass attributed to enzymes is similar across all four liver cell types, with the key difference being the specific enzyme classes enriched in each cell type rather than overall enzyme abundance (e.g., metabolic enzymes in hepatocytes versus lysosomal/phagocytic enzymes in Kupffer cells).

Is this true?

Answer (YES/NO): NO